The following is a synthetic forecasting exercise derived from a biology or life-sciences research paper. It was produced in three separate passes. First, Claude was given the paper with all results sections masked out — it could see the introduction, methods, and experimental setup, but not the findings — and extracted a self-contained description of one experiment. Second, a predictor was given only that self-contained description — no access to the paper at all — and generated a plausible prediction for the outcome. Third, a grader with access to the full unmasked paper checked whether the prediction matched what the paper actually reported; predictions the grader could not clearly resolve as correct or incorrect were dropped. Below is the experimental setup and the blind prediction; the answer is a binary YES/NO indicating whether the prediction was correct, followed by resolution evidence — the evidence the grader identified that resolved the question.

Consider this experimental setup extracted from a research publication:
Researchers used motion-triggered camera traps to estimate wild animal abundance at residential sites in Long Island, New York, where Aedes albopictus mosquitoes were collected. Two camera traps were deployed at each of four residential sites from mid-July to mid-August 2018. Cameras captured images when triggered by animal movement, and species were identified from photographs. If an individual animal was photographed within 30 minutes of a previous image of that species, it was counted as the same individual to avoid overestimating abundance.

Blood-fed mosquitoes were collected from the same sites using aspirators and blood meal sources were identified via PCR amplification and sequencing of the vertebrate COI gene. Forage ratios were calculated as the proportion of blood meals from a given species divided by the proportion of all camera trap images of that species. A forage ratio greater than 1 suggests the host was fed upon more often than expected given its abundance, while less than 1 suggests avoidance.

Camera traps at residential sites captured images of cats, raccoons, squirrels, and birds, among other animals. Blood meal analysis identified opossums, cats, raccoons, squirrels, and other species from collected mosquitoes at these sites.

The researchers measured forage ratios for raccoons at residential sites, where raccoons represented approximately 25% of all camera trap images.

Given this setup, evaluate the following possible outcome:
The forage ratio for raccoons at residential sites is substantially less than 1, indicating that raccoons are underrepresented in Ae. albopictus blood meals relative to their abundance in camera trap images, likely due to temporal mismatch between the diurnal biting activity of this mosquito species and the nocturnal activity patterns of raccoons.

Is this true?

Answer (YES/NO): NO